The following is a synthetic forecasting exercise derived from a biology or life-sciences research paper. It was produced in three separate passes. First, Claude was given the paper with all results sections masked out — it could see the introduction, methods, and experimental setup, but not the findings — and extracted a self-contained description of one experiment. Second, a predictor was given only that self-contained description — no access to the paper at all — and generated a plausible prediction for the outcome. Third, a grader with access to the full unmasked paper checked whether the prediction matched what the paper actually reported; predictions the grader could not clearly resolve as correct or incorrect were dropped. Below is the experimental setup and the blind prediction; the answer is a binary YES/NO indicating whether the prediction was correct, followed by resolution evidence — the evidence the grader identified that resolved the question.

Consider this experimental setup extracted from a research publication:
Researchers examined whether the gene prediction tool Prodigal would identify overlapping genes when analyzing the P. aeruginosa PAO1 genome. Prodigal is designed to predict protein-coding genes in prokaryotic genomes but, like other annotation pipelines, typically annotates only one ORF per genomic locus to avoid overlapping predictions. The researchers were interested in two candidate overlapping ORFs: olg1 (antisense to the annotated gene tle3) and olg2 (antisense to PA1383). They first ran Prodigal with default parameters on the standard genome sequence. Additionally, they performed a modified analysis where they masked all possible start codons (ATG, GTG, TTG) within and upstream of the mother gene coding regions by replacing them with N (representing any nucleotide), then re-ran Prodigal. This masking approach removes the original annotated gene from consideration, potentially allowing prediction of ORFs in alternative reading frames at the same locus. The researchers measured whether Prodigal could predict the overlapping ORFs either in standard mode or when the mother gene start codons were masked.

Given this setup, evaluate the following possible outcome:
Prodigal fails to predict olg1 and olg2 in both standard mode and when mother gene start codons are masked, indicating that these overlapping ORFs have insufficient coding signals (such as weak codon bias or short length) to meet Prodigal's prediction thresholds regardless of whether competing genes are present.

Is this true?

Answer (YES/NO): NO